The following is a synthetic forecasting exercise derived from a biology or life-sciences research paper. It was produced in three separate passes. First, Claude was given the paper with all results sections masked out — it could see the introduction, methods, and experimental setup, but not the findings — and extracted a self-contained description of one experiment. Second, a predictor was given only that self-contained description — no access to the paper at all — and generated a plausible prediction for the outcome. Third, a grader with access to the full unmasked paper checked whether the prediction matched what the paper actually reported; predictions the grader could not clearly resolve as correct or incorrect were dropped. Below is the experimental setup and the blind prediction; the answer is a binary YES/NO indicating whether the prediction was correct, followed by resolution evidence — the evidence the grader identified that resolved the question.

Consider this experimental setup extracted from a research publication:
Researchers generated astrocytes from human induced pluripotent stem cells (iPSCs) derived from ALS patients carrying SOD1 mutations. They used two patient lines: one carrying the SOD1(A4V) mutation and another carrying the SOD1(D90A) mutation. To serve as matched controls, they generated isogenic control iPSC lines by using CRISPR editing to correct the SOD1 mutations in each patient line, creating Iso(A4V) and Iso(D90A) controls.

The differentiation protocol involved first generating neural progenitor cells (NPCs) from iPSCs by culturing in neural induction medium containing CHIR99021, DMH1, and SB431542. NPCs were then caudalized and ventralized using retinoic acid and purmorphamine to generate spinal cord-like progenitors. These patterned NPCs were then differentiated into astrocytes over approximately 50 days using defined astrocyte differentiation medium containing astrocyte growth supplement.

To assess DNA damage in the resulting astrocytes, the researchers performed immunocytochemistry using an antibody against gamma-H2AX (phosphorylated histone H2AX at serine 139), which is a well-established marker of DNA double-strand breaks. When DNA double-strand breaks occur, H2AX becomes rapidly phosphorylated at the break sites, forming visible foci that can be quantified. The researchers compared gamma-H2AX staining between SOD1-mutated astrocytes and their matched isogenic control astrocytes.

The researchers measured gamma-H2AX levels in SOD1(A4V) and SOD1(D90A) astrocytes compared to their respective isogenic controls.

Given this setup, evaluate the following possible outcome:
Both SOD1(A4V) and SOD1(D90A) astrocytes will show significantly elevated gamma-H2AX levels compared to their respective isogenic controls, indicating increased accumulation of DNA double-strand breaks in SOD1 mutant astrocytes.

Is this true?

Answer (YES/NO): YES